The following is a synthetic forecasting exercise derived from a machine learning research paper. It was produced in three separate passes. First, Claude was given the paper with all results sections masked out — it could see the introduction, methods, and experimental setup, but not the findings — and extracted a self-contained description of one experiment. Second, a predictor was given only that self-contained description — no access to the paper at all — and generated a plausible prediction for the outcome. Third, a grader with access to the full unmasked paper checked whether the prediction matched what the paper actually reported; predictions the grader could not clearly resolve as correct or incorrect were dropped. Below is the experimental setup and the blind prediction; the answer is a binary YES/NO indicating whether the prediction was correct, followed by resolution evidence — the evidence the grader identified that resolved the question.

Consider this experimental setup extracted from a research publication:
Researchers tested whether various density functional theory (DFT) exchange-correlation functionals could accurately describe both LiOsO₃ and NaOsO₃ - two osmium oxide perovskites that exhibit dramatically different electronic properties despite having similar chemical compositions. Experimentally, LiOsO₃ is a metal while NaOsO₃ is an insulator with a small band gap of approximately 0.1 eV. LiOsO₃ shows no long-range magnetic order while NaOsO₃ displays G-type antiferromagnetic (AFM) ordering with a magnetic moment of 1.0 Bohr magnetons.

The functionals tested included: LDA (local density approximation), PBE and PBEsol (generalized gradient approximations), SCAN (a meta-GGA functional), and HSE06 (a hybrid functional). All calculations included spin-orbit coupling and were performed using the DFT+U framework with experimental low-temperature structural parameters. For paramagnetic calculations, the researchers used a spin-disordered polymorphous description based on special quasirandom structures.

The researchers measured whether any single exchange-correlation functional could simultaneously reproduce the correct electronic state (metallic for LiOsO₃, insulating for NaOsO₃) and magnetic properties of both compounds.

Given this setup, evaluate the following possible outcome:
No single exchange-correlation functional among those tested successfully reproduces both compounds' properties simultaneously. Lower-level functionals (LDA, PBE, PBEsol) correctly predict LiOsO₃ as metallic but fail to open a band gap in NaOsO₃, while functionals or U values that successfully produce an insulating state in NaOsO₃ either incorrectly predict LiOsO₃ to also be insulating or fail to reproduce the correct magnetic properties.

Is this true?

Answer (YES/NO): YES